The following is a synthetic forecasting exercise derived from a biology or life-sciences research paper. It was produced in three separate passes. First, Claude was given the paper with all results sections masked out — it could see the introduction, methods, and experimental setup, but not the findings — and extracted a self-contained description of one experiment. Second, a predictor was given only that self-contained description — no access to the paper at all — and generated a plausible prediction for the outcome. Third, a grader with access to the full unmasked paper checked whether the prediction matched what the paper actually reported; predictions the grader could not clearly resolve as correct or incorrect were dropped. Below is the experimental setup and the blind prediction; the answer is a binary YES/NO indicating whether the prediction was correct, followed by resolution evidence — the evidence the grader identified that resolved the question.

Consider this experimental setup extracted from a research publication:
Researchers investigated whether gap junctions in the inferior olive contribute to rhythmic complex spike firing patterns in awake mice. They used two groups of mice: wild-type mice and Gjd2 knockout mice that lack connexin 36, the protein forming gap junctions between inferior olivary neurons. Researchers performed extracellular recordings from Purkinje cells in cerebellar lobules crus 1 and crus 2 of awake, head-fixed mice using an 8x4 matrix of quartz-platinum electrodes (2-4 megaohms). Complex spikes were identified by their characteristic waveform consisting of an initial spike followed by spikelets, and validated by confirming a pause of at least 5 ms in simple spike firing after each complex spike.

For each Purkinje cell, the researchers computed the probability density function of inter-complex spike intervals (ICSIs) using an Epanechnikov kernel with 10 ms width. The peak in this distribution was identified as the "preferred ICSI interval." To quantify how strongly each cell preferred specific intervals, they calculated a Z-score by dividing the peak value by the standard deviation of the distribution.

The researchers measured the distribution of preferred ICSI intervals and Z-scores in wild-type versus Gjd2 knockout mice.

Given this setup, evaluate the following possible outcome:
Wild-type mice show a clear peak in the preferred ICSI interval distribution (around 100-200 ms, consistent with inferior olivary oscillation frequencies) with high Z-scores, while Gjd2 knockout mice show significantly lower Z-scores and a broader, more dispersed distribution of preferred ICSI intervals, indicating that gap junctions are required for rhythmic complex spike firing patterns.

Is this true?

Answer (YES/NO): NO